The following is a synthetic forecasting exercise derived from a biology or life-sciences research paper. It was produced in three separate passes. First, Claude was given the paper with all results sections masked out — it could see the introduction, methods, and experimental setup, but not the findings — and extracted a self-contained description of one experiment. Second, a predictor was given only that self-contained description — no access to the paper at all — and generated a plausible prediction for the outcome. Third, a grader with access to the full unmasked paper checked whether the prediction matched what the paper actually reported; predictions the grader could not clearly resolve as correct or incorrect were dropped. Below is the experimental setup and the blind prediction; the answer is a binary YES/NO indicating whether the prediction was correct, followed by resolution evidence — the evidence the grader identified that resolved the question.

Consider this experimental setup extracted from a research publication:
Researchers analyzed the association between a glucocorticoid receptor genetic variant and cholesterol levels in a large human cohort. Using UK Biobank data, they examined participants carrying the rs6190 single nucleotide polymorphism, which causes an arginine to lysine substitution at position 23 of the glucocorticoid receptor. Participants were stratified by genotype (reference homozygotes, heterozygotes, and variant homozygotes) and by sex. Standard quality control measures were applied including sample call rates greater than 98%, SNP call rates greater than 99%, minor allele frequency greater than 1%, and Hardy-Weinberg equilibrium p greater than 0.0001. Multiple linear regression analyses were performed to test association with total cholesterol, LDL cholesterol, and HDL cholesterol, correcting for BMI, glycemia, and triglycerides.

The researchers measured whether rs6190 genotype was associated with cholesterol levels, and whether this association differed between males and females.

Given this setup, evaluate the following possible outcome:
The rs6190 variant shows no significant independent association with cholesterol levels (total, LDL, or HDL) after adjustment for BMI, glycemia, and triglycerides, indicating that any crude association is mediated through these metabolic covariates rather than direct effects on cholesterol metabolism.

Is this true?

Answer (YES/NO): NO